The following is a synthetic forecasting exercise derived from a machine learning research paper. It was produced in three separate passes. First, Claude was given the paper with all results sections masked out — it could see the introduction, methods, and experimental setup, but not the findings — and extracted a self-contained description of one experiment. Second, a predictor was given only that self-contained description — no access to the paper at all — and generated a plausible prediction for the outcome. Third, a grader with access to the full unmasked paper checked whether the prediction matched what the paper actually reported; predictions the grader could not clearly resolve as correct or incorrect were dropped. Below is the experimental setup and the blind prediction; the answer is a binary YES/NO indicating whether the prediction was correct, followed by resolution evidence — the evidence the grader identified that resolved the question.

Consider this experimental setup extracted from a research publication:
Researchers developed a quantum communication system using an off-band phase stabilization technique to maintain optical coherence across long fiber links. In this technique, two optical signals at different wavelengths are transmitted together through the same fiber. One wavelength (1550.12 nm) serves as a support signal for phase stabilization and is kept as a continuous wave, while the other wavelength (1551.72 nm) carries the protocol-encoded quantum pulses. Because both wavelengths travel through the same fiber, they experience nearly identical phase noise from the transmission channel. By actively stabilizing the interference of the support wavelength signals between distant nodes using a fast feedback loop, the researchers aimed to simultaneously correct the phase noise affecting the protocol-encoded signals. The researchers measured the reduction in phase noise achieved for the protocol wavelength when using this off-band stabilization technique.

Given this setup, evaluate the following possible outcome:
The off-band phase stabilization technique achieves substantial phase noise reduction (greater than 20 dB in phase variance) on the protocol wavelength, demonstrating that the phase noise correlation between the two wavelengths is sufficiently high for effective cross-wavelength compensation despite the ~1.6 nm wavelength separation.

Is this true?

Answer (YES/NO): YES